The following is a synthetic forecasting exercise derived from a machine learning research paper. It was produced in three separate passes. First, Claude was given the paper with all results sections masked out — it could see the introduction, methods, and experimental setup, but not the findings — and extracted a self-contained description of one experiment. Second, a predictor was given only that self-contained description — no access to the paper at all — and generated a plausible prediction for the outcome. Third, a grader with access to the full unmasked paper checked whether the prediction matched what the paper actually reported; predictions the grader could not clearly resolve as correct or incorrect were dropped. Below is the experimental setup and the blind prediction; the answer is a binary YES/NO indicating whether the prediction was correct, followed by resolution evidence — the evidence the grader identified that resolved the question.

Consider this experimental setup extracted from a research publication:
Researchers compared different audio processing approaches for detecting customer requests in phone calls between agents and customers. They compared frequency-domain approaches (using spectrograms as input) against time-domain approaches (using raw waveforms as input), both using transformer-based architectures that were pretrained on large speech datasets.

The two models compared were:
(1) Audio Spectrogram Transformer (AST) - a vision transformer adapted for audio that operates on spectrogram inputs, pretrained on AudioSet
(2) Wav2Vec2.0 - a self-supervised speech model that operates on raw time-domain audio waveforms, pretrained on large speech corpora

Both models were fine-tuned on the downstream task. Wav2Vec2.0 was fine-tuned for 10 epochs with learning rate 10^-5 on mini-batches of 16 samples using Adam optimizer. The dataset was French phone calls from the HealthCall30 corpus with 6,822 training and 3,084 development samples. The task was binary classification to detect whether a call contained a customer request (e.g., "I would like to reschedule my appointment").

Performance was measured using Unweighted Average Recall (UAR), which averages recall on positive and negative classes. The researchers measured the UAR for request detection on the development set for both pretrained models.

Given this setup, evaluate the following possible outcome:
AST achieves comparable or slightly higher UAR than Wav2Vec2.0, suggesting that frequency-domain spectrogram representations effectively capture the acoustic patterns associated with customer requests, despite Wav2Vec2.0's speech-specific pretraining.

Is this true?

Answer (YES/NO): NO